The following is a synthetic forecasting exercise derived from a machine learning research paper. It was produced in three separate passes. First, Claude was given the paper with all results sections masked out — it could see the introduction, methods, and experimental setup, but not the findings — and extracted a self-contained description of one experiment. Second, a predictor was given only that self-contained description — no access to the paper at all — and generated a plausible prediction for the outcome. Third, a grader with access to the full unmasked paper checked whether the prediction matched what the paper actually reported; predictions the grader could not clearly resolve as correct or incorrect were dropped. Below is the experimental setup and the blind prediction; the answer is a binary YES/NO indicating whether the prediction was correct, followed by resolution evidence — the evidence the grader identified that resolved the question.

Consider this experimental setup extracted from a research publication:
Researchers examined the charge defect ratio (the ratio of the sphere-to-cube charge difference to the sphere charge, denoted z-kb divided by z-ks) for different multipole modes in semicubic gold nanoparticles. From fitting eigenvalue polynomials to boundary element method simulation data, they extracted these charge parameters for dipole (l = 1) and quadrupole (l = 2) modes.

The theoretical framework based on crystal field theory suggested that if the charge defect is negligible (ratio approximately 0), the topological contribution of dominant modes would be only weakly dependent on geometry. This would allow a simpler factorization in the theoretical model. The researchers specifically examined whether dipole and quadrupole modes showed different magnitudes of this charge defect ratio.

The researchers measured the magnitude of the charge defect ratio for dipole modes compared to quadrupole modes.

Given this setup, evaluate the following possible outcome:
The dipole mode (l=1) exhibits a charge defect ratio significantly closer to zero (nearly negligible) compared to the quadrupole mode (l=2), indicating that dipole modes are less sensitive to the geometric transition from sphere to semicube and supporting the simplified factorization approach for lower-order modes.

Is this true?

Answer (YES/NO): YES